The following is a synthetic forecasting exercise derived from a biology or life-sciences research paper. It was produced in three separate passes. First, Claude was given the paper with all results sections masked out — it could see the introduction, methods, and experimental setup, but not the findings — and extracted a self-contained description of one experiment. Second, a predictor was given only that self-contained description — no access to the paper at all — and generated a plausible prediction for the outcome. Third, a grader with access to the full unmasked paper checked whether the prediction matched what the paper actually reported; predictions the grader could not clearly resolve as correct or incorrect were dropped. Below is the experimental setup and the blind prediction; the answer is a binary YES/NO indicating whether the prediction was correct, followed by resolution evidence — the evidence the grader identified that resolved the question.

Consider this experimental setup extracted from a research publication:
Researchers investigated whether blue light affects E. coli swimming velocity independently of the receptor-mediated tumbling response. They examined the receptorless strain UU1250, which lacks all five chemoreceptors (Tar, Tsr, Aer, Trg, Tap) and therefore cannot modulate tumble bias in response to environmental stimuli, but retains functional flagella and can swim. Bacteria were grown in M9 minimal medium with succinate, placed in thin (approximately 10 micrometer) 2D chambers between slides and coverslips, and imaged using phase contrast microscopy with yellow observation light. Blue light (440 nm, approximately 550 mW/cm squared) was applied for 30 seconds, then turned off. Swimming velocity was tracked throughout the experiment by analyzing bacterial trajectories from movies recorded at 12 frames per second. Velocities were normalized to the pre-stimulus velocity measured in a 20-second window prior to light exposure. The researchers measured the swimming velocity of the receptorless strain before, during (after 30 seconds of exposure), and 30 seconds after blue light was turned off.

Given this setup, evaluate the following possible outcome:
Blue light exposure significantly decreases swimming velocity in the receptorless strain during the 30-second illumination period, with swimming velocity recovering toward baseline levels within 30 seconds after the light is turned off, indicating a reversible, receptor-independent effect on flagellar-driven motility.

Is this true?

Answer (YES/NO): YES